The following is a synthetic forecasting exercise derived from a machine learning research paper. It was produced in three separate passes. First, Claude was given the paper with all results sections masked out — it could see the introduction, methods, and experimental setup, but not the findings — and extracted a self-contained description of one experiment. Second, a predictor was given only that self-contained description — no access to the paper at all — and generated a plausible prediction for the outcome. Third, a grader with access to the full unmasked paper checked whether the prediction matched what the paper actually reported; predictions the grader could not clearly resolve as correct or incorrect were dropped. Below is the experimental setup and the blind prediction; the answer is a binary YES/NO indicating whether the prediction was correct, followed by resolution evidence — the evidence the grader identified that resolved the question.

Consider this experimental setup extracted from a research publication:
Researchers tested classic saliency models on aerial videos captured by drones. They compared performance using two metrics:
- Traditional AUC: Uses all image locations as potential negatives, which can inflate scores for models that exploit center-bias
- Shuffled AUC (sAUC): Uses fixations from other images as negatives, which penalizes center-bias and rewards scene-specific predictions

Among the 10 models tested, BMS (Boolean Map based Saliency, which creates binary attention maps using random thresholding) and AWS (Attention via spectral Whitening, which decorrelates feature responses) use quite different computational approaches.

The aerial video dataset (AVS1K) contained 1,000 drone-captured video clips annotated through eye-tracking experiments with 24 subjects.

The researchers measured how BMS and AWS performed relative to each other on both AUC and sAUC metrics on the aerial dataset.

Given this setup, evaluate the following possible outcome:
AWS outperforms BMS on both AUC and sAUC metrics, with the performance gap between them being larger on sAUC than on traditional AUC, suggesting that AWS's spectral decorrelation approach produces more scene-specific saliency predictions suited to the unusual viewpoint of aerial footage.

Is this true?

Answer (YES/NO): NO